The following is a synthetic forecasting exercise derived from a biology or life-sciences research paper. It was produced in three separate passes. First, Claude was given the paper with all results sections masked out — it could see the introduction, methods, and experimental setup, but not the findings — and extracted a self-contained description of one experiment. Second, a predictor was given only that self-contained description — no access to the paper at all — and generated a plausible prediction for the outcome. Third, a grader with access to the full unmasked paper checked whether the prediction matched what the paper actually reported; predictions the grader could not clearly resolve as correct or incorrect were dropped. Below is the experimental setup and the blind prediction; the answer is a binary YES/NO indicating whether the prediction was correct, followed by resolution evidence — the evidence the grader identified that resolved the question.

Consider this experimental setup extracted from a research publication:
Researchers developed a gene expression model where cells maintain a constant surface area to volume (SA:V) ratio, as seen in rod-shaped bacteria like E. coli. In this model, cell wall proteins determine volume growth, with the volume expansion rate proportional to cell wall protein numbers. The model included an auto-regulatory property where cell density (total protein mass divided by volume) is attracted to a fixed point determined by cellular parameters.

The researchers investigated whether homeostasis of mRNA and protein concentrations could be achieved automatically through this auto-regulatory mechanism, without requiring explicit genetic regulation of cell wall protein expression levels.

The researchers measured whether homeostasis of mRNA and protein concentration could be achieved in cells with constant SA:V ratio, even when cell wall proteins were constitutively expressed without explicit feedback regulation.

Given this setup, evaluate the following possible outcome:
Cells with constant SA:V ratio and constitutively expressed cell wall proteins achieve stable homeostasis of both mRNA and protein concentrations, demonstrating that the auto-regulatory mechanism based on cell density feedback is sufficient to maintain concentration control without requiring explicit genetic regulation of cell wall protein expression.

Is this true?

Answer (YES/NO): YES